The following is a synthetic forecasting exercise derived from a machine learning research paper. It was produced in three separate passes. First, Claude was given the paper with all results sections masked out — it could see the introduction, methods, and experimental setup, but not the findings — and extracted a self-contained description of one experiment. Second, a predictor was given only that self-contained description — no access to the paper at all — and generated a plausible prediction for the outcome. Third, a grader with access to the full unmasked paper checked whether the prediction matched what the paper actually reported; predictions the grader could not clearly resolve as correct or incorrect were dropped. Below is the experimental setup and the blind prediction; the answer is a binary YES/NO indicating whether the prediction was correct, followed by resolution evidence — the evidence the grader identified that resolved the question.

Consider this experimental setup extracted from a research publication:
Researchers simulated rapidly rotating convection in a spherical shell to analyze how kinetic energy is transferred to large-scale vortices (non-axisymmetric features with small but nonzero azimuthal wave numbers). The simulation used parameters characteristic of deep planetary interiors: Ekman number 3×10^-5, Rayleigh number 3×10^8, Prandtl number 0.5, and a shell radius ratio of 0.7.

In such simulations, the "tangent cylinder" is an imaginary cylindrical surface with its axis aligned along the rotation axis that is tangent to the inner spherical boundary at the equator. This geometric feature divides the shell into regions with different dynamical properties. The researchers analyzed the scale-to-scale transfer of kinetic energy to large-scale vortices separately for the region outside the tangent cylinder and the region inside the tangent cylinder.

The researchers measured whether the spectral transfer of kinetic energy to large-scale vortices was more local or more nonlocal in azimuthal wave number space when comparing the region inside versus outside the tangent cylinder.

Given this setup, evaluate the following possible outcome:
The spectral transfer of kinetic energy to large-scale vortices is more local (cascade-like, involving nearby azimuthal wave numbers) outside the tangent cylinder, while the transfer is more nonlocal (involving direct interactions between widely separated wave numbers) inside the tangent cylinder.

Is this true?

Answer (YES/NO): NO